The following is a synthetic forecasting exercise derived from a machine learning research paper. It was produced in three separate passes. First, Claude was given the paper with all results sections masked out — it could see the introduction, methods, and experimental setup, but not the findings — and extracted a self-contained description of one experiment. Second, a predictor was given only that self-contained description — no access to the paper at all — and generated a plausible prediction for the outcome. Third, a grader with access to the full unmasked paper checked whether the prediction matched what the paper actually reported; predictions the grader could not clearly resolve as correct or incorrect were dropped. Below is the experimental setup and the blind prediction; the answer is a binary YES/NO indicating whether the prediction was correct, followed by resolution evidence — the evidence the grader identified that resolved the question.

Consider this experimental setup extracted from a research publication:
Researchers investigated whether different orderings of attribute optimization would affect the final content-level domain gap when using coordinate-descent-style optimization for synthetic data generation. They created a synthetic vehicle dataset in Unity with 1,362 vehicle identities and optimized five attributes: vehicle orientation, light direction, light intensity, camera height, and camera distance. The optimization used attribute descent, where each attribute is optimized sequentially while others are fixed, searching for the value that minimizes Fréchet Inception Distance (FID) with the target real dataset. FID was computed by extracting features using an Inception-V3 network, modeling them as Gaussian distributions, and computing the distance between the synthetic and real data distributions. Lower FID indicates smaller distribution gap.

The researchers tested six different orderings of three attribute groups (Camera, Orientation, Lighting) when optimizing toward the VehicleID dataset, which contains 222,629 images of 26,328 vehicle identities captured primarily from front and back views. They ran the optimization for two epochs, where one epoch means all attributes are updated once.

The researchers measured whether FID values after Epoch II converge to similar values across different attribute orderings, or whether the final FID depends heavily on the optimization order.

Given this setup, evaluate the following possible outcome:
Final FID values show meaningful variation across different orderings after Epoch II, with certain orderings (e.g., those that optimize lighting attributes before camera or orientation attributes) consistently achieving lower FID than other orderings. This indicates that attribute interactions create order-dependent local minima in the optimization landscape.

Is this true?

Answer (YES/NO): NO